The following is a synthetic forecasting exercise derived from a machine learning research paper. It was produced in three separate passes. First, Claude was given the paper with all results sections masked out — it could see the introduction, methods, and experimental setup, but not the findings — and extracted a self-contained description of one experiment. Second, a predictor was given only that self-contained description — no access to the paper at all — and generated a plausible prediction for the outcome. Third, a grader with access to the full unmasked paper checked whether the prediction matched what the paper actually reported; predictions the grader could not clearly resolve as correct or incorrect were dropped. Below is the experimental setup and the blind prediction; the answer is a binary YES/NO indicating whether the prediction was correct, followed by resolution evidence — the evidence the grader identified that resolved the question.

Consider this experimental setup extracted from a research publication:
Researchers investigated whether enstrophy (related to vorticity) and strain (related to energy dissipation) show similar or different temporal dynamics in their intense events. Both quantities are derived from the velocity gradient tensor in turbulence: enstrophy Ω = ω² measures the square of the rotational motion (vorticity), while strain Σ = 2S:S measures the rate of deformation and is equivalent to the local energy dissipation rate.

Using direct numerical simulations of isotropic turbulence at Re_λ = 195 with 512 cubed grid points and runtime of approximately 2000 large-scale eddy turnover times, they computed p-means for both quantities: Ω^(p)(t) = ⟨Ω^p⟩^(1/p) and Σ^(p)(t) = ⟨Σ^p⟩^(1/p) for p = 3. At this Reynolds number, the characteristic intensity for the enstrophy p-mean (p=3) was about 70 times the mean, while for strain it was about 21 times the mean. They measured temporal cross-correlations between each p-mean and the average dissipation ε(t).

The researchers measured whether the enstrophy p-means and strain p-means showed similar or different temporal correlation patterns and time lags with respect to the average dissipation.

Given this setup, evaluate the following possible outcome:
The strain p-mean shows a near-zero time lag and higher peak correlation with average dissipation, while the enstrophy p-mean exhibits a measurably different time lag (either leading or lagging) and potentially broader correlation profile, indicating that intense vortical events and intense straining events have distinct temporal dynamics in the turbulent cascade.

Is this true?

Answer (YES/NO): NO